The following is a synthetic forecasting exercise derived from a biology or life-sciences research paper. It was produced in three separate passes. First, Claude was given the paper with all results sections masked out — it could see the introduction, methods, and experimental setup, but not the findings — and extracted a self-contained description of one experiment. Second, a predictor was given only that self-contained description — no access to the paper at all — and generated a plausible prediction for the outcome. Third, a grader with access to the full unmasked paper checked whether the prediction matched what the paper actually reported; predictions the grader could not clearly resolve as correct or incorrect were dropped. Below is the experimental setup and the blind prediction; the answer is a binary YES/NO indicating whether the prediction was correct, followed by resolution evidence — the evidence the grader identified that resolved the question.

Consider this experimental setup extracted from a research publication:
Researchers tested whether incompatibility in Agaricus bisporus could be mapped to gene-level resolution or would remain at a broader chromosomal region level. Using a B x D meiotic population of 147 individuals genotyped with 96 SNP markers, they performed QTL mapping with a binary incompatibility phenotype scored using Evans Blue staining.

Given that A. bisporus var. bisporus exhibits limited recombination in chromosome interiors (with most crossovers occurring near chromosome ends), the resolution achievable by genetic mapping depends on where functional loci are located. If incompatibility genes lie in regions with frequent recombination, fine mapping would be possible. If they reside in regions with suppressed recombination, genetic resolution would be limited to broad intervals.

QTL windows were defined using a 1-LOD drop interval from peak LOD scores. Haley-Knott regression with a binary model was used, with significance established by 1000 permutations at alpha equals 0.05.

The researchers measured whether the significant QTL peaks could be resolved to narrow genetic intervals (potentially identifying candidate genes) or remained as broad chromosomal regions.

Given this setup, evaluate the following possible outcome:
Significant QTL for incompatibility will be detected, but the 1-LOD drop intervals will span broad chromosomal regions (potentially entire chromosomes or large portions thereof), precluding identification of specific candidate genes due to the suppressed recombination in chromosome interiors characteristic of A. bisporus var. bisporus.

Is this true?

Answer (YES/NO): YES